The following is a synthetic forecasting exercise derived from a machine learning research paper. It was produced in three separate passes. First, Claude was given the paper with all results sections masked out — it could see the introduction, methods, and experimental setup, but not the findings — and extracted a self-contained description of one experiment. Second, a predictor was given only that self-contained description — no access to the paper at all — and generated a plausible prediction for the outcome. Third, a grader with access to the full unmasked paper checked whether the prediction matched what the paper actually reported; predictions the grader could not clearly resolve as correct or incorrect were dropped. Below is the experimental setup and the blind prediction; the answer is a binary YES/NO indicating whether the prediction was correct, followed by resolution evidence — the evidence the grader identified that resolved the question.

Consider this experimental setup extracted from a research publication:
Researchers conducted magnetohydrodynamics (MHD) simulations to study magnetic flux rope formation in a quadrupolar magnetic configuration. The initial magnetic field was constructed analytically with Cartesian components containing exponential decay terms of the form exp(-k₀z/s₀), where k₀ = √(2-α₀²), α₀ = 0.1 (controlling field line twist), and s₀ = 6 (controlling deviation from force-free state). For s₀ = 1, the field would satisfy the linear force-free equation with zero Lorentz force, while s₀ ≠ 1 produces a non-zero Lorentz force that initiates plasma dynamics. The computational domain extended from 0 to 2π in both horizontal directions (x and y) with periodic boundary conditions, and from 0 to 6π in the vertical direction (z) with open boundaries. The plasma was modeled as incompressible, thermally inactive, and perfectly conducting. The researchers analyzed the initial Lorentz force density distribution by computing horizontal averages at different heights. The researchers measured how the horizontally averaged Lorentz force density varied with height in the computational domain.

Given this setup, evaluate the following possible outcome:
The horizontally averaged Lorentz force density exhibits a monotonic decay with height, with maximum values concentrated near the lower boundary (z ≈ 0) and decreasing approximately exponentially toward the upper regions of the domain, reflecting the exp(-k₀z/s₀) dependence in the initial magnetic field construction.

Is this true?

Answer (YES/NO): YES